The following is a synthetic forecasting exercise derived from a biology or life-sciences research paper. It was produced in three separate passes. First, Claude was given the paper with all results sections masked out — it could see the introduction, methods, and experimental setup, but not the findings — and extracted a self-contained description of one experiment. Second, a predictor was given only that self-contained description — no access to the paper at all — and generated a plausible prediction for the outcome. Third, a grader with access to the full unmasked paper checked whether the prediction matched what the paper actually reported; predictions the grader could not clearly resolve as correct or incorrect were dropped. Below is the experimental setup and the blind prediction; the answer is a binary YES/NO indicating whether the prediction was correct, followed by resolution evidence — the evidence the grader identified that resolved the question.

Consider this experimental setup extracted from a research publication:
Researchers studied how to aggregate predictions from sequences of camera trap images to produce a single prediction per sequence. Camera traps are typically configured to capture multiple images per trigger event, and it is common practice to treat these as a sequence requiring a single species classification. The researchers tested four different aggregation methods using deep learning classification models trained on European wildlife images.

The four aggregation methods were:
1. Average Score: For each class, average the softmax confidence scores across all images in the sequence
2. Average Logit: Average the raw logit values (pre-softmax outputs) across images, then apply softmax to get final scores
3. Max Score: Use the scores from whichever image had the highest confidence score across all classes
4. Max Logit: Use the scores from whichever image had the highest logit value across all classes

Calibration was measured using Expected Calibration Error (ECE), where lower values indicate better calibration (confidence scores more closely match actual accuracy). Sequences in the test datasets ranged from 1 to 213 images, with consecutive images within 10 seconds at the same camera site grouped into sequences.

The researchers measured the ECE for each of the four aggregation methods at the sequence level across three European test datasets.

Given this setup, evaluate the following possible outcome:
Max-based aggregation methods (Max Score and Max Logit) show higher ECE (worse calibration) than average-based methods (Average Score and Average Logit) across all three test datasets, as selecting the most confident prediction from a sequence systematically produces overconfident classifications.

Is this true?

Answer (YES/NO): NO